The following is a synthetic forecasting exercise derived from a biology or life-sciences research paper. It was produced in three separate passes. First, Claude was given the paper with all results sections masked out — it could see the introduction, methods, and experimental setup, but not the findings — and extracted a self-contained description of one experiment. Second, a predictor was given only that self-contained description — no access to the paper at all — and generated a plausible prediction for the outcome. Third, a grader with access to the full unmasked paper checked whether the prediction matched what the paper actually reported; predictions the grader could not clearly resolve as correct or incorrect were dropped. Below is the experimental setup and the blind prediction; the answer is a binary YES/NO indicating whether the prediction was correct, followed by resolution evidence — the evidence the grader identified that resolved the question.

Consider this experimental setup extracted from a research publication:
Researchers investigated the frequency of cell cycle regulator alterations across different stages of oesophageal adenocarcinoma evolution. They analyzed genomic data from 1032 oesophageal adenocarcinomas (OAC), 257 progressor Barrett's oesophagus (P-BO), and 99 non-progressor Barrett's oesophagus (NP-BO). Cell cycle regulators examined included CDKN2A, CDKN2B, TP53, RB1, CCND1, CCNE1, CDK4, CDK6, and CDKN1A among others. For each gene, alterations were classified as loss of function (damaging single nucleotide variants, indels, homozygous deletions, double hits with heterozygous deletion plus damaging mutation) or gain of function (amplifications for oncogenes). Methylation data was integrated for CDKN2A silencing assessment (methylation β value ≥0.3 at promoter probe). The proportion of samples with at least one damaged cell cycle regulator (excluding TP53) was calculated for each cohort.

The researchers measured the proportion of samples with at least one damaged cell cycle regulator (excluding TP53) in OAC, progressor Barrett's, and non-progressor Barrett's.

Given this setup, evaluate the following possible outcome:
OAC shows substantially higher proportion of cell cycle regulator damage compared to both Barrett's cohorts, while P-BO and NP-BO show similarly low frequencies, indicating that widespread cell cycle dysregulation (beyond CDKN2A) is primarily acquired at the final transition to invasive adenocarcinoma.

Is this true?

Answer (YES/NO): NO